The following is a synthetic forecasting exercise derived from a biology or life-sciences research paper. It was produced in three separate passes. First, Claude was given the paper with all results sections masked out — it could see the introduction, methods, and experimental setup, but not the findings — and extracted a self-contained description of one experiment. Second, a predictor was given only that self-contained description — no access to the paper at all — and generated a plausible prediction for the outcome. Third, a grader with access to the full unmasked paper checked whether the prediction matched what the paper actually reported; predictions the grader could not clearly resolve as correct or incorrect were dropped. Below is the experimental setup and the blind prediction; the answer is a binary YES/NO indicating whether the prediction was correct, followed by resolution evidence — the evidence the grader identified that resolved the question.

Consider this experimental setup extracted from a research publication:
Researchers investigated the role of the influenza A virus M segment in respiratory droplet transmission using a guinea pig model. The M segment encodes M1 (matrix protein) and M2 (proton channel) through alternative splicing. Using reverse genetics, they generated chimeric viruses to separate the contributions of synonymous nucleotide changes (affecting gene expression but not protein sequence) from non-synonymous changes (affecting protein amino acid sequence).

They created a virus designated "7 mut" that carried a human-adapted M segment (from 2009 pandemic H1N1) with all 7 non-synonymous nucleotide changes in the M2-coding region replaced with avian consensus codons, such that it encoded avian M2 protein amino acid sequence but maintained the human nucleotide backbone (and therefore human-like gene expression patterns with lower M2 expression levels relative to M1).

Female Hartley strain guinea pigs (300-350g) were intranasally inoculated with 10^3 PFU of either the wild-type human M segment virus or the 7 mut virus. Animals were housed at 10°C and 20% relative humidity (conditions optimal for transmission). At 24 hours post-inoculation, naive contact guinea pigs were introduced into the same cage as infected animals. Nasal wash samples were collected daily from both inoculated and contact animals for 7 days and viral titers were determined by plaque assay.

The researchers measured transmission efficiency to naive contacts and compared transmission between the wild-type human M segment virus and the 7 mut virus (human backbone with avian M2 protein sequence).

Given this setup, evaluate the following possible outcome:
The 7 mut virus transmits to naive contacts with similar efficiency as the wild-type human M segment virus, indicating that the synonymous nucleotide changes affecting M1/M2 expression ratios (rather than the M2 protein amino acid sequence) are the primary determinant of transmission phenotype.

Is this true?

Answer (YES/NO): NO